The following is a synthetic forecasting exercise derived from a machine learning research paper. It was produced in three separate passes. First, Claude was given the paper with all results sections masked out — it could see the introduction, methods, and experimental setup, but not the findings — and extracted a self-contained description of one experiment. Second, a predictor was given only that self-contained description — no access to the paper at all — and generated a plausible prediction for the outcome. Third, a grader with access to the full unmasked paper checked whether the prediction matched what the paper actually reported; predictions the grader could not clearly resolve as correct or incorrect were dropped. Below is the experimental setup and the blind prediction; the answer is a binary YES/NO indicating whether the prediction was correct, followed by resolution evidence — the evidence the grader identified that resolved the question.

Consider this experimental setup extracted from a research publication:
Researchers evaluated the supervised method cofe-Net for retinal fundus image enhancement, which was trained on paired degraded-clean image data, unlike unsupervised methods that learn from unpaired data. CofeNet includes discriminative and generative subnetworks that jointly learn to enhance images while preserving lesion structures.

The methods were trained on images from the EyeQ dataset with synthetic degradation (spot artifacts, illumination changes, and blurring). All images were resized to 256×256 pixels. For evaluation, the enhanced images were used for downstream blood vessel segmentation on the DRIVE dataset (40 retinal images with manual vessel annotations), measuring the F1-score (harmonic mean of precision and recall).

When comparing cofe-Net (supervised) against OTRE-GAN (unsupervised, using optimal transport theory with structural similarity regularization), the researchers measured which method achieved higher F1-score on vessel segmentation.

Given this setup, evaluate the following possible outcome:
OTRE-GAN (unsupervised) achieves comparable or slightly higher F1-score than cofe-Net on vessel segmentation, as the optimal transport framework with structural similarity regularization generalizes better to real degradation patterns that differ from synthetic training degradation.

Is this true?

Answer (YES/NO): YES